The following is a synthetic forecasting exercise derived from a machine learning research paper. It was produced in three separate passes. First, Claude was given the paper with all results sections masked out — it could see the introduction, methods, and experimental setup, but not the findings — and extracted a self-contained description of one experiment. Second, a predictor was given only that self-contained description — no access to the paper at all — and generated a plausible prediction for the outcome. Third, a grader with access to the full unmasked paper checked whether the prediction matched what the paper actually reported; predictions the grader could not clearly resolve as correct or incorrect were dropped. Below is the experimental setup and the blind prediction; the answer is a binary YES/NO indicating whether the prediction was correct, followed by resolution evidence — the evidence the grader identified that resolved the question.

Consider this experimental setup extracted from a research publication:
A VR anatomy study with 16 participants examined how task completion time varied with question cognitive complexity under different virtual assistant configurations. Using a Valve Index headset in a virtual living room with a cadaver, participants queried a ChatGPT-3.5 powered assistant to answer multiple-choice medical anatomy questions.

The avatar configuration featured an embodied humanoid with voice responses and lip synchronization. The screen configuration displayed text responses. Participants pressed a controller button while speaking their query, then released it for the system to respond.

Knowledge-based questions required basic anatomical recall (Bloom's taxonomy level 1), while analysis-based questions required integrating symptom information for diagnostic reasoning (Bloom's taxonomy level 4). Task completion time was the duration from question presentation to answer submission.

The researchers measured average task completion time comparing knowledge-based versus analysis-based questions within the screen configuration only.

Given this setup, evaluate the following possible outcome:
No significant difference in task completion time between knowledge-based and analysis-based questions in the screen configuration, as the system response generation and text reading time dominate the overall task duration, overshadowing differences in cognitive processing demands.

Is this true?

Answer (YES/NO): YES